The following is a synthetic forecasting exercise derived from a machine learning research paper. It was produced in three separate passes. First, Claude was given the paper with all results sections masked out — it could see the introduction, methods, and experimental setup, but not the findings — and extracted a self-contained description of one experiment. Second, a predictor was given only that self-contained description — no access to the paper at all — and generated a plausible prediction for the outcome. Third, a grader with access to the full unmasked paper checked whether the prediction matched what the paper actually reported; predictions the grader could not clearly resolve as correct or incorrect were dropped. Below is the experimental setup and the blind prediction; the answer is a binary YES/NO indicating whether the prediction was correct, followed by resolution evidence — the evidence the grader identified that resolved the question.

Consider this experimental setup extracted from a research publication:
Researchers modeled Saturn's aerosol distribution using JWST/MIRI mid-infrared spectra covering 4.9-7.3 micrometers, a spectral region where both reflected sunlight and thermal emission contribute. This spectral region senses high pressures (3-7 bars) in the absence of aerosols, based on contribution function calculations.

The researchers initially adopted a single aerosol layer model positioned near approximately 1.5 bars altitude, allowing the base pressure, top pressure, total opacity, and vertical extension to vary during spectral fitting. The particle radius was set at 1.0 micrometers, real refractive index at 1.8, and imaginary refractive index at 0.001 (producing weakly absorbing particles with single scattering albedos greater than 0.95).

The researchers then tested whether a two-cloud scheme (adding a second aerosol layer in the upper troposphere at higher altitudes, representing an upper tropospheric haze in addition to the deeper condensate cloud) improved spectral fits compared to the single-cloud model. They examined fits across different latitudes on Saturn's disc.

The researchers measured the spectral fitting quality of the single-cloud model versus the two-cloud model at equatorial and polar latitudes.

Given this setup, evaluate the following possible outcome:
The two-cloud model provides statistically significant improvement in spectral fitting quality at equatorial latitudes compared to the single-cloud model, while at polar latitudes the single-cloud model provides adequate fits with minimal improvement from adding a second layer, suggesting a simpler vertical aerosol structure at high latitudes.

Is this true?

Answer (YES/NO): NO